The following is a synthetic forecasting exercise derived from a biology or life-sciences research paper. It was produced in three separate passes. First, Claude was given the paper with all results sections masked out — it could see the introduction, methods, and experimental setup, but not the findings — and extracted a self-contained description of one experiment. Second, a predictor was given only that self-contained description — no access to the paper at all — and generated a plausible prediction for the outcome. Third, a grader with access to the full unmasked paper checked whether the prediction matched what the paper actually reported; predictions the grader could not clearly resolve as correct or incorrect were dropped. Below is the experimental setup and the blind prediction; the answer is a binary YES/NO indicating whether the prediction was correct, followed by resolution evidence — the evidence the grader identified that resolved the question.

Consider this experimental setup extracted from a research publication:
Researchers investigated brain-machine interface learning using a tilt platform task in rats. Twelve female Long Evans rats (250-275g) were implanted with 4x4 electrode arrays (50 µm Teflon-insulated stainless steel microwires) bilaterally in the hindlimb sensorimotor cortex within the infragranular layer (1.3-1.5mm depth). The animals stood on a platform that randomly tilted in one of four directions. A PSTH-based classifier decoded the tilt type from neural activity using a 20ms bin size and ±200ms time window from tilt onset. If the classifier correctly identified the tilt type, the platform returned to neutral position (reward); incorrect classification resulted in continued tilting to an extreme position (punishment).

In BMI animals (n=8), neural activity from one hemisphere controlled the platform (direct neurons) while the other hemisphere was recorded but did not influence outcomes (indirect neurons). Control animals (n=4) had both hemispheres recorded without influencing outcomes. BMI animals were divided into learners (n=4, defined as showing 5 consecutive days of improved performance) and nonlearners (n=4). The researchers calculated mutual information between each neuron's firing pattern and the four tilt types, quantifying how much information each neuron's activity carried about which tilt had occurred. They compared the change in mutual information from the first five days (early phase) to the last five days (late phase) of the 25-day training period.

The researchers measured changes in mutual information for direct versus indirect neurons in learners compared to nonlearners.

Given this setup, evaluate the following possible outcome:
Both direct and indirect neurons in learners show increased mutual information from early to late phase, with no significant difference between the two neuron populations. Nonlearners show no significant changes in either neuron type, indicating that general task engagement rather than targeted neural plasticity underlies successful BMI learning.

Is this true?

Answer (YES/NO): NO